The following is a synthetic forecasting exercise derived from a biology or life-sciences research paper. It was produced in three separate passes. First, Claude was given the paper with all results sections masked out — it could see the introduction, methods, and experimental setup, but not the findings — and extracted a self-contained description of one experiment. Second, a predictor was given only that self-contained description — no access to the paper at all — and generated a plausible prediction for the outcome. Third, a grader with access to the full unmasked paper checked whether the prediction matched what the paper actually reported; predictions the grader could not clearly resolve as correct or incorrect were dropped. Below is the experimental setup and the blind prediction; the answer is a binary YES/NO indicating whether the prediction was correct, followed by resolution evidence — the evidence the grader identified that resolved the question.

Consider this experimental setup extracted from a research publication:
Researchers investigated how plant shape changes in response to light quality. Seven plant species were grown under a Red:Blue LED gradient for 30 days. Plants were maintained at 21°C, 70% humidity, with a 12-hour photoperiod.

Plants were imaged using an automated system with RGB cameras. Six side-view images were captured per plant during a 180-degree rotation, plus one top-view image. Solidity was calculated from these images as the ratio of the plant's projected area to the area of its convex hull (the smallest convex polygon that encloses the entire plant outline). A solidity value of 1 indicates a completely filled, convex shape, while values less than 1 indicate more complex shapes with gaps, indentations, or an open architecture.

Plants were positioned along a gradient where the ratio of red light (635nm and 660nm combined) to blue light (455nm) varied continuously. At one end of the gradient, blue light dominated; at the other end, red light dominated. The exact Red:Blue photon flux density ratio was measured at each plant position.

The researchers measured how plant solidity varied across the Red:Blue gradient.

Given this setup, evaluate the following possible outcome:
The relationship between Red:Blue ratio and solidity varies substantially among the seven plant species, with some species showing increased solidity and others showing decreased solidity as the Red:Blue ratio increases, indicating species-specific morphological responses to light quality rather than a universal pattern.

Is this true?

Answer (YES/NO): NO